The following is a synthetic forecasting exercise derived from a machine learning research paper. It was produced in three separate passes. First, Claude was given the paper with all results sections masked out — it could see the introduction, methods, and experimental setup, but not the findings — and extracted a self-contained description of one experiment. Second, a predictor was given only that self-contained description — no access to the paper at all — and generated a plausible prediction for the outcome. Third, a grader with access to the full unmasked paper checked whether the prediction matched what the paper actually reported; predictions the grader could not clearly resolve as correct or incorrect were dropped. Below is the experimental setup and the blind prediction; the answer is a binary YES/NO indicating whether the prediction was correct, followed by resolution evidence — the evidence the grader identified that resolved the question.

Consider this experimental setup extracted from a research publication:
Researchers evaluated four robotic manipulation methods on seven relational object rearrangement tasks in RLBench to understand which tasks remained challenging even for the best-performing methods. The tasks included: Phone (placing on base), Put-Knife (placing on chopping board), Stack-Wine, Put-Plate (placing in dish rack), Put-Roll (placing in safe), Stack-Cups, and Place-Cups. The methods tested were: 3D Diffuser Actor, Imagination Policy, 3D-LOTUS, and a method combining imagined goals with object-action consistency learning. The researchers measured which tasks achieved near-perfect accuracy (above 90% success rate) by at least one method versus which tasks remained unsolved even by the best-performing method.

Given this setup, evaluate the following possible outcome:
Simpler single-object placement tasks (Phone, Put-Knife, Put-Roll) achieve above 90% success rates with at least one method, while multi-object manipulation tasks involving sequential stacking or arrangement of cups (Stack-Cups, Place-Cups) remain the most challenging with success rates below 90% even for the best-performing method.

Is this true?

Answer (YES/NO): NO